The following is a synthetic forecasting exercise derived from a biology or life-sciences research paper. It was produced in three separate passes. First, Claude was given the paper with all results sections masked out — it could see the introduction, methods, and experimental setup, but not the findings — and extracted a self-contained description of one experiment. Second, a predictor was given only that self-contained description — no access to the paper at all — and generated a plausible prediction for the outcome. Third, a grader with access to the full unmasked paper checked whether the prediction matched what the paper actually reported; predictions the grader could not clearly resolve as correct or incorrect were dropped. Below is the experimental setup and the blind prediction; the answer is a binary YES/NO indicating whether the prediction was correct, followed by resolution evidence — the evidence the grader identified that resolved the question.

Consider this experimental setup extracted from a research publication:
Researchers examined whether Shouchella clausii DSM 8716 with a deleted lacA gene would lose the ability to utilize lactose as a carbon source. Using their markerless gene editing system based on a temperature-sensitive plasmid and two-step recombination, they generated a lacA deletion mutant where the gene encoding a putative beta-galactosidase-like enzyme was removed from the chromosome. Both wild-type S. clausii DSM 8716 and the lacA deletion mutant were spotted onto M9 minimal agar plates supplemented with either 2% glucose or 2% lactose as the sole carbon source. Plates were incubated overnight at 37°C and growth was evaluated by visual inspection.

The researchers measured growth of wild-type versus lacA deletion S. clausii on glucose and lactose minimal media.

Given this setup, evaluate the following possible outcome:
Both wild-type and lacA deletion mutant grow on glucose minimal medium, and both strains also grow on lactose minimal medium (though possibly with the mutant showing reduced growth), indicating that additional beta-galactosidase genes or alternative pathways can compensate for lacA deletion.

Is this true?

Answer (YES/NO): NO